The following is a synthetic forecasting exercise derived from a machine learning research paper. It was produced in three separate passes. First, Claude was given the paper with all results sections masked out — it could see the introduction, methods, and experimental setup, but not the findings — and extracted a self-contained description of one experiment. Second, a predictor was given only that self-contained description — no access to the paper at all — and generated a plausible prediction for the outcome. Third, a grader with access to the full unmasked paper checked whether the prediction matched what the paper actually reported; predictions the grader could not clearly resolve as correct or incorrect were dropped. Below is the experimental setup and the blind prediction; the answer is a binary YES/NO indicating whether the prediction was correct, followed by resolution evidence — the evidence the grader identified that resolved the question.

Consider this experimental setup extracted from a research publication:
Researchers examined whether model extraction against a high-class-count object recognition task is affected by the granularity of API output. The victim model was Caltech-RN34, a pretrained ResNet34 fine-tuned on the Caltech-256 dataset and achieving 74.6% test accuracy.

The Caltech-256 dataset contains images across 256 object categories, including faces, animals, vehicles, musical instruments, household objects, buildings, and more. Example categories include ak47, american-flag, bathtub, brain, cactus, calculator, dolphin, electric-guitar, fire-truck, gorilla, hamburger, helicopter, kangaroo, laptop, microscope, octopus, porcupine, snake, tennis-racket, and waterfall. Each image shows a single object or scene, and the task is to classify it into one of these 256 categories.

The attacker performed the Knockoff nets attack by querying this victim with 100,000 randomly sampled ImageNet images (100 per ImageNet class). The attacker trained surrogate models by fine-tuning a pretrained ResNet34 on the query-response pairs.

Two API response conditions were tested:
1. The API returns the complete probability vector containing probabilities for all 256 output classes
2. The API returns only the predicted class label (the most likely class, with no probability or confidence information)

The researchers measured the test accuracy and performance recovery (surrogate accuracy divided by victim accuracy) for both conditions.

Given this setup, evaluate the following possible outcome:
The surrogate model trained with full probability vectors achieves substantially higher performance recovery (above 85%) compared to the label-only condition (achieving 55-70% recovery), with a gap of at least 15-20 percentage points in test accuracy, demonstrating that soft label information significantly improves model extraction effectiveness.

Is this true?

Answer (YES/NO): YES